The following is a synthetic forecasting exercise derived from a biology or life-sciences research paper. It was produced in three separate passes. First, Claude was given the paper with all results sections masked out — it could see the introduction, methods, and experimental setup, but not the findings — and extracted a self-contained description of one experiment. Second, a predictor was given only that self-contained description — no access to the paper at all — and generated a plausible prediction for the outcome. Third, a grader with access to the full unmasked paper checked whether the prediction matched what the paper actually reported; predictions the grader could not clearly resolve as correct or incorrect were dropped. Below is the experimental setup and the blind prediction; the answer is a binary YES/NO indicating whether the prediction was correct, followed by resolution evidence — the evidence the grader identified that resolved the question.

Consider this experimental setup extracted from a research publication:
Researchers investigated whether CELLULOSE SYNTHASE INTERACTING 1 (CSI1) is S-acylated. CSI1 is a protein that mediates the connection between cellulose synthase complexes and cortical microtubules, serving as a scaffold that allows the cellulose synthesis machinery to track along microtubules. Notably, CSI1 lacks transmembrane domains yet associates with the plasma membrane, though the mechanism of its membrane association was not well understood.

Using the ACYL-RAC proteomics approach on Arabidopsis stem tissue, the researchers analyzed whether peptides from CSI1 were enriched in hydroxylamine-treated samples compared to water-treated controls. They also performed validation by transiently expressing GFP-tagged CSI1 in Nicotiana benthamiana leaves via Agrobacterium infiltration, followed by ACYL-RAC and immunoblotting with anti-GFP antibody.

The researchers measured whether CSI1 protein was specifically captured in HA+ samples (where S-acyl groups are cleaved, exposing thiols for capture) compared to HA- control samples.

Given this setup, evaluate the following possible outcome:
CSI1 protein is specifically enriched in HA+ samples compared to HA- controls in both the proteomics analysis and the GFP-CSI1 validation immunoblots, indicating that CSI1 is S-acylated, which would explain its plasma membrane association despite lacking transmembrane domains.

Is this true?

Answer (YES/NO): YES